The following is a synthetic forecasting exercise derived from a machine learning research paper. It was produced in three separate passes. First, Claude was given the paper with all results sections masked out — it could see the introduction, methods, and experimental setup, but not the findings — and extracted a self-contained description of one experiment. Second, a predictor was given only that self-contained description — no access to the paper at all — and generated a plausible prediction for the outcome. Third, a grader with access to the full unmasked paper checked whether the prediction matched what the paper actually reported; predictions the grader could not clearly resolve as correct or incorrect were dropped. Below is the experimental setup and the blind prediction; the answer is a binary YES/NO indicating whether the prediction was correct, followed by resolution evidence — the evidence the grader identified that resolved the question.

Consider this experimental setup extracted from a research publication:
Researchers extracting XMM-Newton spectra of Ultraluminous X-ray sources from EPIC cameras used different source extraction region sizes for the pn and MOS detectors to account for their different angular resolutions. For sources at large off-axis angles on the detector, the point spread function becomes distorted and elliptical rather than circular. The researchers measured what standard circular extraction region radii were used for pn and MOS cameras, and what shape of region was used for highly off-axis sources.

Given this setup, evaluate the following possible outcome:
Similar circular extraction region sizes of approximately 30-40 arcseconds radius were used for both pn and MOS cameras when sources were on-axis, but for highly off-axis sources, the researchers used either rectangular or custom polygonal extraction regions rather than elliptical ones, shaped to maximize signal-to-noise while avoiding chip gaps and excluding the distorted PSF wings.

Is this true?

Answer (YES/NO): NO